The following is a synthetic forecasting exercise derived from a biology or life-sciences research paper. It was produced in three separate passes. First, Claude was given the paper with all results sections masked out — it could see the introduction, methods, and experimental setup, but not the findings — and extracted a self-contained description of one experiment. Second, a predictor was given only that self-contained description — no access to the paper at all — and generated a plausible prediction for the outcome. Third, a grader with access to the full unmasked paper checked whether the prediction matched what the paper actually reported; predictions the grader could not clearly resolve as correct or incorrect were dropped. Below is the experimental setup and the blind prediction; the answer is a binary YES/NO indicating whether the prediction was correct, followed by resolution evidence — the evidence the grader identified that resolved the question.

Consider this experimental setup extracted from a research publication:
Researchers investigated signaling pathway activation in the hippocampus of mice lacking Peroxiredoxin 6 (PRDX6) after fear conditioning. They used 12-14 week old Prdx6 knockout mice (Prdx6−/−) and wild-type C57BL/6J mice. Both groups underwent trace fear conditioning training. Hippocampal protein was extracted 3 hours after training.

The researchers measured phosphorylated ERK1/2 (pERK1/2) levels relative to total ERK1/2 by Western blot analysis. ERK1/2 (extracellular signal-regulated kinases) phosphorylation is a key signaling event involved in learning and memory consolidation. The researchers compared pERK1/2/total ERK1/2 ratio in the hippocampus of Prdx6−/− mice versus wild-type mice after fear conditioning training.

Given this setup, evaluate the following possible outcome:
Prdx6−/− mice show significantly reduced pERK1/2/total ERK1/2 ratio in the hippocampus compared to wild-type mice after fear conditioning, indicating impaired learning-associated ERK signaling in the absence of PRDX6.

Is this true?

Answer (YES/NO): YES